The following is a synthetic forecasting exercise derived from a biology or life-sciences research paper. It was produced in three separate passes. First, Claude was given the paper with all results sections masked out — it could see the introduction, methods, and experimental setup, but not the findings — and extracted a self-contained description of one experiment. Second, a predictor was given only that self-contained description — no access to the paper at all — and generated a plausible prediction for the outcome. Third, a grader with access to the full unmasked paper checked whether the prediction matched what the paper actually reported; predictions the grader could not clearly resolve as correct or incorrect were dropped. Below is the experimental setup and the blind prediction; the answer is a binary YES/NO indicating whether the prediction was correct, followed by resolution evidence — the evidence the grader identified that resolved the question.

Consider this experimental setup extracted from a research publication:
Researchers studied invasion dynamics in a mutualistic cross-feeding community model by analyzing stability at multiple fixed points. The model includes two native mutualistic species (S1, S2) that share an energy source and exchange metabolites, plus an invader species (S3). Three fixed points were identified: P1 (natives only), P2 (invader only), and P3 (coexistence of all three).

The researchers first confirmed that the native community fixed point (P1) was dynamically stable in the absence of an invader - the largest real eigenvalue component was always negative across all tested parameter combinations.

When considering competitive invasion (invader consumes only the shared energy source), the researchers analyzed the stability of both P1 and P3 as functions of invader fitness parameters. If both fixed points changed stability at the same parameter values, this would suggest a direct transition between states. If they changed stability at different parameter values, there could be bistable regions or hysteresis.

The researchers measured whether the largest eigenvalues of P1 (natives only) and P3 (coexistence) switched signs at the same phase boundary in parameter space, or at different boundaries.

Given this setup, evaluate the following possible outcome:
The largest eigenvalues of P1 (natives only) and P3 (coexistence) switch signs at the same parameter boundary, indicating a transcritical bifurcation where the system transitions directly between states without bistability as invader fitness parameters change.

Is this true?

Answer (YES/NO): YES